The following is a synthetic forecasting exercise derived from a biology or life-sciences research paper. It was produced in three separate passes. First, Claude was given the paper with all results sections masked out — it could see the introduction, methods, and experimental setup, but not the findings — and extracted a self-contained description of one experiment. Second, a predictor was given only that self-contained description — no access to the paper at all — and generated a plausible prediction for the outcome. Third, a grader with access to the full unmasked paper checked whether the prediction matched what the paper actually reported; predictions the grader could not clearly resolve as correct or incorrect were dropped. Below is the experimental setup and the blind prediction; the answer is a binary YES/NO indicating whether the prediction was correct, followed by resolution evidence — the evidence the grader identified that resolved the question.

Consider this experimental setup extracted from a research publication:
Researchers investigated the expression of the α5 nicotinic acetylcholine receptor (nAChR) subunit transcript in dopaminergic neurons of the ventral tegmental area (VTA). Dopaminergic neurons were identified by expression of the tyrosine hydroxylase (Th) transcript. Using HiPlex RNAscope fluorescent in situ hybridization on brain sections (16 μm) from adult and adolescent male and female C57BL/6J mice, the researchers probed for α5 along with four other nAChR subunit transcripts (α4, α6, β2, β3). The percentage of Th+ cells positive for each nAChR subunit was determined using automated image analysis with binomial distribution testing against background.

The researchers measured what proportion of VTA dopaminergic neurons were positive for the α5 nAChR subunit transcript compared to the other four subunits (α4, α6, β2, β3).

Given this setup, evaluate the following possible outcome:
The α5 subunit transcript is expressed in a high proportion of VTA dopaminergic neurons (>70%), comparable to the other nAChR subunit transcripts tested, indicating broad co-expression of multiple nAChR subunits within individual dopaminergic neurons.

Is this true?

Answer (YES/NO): NO